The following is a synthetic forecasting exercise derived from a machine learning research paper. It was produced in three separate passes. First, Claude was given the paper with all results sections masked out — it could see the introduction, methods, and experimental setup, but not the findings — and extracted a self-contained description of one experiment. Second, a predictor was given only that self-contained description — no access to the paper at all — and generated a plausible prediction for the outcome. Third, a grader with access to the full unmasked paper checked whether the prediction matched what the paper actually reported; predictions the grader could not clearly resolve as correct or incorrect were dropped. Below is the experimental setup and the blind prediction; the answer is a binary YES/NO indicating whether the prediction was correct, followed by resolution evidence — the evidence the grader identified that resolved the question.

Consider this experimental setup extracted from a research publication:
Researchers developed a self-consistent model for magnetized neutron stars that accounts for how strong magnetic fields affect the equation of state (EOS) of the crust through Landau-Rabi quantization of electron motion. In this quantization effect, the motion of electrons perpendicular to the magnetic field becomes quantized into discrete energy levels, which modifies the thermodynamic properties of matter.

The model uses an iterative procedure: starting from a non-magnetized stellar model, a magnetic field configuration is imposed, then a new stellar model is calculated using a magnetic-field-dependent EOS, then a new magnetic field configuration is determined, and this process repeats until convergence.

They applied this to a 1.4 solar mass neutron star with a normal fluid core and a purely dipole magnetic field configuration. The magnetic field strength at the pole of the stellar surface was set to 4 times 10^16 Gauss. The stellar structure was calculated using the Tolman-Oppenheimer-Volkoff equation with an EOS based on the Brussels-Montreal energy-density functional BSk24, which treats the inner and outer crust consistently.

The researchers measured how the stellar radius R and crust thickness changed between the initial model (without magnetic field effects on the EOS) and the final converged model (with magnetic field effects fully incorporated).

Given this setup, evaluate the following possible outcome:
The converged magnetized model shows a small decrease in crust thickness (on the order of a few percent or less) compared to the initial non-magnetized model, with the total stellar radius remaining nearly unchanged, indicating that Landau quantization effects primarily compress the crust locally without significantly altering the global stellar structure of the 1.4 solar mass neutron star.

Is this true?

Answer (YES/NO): NO